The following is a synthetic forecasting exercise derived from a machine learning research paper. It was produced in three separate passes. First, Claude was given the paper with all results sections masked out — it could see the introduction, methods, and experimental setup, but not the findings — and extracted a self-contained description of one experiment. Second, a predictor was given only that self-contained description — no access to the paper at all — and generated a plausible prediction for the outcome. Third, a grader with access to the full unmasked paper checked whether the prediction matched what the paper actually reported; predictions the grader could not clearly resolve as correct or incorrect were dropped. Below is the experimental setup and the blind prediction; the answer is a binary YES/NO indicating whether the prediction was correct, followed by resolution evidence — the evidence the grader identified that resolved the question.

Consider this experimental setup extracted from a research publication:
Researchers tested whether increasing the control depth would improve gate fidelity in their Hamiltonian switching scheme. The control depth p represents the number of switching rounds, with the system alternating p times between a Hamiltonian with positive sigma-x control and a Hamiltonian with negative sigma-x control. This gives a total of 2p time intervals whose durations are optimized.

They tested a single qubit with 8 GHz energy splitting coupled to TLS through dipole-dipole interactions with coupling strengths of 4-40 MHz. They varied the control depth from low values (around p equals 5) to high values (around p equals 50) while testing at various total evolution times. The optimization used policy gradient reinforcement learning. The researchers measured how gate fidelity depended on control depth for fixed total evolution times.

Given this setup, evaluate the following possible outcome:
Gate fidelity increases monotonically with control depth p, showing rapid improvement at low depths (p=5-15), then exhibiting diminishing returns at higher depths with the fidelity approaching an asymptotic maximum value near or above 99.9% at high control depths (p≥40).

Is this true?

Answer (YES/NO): NO